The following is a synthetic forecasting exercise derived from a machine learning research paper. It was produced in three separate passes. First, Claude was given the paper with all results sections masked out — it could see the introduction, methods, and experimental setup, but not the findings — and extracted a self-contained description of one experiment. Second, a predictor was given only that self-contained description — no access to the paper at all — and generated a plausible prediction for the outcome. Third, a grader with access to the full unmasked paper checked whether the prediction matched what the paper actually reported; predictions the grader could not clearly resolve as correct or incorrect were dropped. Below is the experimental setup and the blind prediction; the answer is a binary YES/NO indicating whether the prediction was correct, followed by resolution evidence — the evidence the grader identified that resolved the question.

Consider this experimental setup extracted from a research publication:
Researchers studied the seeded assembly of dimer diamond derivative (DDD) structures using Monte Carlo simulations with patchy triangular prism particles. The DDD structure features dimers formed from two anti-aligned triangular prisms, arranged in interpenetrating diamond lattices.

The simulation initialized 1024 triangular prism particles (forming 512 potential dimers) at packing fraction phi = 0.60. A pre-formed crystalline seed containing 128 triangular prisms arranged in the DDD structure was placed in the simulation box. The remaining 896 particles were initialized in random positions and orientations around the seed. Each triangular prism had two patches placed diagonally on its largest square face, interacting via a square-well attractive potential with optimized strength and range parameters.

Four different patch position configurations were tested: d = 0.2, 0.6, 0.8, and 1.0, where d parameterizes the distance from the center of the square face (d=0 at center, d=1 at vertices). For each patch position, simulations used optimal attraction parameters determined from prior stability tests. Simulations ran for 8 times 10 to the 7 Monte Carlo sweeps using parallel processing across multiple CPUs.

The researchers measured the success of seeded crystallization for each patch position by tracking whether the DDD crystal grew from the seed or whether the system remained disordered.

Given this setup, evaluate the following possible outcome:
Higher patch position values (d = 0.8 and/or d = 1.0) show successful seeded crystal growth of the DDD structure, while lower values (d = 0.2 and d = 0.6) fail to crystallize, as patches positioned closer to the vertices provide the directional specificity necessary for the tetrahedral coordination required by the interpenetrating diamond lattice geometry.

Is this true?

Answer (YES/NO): NO